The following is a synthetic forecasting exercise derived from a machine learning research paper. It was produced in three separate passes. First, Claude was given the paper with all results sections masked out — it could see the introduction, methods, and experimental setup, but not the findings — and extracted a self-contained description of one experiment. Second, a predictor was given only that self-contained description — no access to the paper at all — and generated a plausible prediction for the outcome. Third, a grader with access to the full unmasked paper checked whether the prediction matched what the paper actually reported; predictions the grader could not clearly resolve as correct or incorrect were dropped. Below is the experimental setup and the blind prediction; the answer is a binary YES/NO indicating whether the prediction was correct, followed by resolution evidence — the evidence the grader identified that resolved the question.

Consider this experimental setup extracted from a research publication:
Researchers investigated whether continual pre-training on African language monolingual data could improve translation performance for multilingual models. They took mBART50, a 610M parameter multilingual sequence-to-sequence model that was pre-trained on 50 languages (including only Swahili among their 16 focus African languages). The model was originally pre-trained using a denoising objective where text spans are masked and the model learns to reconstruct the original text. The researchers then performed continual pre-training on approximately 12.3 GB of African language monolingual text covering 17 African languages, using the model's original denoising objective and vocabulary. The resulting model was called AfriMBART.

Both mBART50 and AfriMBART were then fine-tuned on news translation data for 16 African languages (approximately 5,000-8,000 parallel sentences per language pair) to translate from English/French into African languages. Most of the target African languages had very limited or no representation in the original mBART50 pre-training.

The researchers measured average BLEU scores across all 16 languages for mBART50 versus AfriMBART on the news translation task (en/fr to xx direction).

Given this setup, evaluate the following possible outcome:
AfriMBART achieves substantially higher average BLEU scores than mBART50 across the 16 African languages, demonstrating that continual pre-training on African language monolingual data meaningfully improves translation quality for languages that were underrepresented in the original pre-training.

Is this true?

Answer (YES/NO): NO